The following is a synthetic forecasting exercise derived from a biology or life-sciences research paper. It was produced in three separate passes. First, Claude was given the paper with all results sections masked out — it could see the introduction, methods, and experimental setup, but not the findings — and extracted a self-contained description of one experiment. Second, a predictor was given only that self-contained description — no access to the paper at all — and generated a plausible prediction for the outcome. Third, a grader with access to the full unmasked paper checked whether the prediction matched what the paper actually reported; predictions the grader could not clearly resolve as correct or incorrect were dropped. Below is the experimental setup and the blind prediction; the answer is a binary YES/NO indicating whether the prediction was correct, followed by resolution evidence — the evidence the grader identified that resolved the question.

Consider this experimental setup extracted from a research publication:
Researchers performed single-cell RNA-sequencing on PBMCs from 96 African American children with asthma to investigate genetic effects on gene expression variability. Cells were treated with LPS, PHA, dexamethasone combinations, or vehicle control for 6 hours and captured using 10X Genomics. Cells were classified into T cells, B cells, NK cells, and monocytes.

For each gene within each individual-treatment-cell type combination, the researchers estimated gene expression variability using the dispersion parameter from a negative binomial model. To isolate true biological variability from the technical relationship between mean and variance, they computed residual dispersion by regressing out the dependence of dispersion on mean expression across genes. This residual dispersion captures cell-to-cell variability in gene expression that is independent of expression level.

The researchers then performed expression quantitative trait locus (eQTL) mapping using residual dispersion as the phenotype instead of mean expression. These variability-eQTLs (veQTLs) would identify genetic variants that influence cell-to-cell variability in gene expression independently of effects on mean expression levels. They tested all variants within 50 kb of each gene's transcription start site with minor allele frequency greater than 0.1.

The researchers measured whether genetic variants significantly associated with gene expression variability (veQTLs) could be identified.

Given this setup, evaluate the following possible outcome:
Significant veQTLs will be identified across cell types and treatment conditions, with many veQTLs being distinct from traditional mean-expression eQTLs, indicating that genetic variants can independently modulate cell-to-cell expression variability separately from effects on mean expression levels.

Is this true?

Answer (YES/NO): YES